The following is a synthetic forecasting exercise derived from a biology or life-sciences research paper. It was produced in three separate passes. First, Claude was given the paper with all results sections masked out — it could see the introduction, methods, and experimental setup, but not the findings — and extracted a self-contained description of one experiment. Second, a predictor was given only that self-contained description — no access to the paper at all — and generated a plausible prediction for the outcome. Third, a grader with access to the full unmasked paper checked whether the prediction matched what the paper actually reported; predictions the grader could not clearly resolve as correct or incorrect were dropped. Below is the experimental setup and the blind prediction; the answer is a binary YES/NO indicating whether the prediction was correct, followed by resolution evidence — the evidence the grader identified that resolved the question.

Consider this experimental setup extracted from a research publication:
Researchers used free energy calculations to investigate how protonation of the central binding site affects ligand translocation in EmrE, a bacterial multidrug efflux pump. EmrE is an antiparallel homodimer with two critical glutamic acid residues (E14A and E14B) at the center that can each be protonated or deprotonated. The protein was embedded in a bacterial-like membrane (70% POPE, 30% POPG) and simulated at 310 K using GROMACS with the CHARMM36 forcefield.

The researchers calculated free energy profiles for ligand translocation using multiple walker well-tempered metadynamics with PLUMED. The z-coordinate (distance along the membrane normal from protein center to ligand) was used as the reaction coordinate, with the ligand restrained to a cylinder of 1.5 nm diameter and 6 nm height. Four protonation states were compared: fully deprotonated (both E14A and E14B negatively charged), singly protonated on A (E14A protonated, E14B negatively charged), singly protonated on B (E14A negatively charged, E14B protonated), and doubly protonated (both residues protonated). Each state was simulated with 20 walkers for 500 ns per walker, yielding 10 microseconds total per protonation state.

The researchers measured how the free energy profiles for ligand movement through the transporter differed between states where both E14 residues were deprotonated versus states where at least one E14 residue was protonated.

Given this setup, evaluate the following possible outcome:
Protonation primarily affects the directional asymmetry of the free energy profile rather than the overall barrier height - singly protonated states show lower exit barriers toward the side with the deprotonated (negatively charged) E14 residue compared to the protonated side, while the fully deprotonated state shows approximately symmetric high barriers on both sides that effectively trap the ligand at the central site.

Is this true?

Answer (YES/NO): NO